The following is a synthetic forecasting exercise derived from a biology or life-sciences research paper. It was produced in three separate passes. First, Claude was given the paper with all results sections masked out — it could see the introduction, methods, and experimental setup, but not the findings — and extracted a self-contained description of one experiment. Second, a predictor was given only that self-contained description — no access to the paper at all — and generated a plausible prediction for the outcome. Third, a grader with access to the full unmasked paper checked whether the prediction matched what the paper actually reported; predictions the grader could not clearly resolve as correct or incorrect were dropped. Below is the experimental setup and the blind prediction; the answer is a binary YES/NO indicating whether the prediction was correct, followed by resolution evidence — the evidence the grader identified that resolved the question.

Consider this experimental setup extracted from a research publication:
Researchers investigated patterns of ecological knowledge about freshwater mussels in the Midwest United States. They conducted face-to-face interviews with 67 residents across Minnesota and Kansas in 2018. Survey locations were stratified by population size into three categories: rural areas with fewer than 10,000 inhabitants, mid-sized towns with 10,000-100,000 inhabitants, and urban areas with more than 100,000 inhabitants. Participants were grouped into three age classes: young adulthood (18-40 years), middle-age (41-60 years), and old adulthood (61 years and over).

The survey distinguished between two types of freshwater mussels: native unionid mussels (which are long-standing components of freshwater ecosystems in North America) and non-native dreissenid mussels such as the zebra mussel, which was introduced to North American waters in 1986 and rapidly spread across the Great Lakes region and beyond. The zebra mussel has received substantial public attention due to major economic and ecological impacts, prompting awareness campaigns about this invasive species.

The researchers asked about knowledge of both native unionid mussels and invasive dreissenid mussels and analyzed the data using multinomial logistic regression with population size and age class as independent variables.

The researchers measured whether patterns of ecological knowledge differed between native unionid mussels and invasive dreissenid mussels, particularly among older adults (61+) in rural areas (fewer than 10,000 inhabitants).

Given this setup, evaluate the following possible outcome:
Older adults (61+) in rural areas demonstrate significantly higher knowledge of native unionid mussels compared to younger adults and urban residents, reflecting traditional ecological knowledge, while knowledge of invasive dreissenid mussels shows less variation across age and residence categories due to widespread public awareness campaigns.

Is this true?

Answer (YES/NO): NO